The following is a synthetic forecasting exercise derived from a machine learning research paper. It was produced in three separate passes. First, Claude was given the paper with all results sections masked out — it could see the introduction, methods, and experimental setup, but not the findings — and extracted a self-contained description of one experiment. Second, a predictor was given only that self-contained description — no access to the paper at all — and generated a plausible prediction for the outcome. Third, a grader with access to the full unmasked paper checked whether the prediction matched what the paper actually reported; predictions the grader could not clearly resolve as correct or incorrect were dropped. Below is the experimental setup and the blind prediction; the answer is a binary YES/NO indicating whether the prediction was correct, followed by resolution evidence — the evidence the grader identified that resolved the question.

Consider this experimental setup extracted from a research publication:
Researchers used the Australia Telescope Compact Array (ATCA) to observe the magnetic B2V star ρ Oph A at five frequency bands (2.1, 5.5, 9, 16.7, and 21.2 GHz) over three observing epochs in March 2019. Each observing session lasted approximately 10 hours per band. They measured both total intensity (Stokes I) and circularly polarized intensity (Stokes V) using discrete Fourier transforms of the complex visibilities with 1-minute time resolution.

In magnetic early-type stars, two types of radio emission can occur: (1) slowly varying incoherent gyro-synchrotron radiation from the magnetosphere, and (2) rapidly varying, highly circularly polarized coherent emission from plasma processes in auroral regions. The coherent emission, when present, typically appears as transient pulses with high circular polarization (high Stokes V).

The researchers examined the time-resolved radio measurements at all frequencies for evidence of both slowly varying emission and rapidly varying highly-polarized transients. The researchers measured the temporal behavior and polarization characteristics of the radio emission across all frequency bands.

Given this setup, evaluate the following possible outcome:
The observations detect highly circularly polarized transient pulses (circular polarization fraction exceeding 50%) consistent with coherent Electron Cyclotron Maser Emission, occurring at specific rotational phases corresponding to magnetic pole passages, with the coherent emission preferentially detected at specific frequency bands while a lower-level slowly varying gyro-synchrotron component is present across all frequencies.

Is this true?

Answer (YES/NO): NO